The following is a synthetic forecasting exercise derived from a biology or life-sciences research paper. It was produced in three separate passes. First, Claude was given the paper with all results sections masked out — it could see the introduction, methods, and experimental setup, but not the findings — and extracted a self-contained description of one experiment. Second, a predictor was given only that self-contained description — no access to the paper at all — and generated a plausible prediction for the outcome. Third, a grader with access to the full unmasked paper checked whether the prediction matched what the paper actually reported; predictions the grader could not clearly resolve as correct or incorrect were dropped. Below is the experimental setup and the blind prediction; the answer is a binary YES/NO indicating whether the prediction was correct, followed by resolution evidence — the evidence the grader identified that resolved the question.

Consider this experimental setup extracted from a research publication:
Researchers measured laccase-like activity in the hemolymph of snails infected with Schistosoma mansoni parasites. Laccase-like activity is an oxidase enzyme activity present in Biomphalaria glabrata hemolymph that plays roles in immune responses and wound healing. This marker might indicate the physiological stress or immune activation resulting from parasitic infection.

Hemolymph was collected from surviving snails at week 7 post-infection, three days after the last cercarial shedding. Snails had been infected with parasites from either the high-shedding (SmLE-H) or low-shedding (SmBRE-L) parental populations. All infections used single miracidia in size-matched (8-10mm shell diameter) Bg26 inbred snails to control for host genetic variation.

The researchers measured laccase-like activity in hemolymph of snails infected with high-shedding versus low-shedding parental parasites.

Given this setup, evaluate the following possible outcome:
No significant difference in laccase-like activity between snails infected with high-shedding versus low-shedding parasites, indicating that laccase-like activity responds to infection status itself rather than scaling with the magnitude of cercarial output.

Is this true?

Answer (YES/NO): NO